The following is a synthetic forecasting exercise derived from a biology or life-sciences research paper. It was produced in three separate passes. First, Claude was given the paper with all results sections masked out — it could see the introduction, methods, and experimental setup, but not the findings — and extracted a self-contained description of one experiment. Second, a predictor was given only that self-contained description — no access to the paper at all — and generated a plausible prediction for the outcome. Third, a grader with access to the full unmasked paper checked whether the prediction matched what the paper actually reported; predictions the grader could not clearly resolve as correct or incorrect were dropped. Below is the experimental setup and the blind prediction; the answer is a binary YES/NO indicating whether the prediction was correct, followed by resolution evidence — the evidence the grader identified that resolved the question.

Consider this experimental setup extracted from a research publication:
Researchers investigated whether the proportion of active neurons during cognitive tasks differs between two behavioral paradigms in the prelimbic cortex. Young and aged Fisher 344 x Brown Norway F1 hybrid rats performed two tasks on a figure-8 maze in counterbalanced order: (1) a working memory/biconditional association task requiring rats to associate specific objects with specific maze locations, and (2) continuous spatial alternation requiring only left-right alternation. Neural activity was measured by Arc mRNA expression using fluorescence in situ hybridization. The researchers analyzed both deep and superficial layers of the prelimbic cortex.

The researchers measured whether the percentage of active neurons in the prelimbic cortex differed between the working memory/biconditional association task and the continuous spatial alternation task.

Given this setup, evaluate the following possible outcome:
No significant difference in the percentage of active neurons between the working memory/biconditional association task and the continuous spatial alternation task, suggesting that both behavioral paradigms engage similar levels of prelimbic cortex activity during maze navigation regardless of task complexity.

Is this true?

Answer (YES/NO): YES